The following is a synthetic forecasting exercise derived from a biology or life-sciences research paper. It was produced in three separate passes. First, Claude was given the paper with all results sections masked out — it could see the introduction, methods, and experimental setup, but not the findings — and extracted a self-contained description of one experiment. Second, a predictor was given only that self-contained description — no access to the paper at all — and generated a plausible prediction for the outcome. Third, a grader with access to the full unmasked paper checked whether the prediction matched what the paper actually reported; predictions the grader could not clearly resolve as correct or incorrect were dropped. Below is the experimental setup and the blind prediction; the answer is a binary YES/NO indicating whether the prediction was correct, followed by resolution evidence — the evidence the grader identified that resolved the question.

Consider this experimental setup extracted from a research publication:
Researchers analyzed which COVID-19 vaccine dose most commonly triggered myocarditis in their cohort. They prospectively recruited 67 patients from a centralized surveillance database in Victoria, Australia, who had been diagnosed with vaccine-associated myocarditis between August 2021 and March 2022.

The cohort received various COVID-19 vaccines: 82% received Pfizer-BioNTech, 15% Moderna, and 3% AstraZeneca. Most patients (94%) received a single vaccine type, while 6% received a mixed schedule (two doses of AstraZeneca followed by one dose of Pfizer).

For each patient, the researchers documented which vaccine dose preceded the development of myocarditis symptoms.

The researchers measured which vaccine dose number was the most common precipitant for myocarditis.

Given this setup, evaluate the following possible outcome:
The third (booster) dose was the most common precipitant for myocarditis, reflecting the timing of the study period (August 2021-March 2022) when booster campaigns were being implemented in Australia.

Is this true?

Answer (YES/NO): NO